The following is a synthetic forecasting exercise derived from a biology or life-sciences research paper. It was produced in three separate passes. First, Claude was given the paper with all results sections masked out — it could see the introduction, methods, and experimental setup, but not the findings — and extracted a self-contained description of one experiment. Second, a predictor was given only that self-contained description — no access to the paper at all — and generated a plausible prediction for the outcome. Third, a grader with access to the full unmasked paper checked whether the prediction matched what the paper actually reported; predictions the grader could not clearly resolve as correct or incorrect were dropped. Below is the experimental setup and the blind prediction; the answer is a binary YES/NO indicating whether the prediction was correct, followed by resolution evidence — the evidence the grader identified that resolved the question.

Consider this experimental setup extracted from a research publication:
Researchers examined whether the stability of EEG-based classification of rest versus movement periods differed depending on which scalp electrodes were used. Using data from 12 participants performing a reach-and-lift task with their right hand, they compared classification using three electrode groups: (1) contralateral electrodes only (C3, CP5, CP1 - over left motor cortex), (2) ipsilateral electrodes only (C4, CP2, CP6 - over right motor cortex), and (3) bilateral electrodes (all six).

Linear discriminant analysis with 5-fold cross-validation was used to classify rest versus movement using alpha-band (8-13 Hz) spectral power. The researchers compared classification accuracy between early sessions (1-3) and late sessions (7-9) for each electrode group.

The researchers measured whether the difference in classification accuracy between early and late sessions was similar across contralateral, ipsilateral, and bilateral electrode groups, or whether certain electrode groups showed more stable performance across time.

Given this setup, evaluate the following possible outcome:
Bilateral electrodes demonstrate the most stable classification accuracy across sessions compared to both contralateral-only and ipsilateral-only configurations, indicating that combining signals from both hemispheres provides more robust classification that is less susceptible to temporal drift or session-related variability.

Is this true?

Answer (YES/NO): NO